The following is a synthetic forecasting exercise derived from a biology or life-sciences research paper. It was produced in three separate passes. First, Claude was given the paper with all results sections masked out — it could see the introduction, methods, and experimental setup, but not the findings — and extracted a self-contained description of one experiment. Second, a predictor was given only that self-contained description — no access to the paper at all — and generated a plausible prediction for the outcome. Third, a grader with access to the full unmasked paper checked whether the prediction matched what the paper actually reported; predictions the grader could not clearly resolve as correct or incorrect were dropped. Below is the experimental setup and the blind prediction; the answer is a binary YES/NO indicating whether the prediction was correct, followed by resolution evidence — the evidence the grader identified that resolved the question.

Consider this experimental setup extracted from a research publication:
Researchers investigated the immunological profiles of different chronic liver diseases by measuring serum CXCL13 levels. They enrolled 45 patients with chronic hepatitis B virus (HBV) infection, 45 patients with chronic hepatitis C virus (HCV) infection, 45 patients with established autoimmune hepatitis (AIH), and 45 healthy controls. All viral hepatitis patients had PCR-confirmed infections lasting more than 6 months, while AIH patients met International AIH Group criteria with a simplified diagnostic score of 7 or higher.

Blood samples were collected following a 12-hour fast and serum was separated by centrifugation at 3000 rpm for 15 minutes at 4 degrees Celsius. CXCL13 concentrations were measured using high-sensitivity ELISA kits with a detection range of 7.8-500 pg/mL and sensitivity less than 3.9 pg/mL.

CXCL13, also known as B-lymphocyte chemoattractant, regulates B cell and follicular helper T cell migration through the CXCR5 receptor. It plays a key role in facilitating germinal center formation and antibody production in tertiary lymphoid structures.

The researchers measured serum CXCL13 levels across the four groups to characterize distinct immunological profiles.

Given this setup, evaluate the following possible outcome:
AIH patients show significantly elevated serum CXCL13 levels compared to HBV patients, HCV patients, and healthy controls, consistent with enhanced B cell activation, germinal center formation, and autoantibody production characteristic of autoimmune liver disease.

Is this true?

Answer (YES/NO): NO